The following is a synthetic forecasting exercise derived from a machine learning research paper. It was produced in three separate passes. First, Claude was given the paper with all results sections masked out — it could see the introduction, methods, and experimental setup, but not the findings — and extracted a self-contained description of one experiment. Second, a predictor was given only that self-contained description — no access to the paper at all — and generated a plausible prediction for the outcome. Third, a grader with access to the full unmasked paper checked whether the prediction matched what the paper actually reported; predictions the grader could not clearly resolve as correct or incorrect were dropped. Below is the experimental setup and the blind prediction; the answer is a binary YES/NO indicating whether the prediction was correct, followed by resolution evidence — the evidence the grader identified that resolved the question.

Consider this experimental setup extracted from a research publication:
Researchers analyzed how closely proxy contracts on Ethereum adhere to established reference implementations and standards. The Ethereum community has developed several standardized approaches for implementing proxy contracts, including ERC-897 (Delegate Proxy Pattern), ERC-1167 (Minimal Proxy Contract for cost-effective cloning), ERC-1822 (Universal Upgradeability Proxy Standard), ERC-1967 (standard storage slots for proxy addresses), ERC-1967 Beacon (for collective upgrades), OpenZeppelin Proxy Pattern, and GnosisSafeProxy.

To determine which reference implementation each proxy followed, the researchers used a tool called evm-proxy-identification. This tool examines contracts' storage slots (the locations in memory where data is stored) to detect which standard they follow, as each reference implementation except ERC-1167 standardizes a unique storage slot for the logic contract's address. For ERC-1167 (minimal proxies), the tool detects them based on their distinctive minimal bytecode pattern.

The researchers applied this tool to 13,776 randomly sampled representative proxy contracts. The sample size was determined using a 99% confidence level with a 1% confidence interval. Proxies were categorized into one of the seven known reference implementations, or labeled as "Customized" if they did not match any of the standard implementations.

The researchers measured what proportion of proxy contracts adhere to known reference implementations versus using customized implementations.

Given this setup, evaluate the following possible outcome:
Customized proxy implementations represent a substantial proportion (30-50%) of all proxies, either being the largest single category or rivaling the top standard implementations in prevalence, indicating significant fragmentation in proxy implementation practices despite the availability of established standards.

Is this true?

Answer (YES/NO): NO